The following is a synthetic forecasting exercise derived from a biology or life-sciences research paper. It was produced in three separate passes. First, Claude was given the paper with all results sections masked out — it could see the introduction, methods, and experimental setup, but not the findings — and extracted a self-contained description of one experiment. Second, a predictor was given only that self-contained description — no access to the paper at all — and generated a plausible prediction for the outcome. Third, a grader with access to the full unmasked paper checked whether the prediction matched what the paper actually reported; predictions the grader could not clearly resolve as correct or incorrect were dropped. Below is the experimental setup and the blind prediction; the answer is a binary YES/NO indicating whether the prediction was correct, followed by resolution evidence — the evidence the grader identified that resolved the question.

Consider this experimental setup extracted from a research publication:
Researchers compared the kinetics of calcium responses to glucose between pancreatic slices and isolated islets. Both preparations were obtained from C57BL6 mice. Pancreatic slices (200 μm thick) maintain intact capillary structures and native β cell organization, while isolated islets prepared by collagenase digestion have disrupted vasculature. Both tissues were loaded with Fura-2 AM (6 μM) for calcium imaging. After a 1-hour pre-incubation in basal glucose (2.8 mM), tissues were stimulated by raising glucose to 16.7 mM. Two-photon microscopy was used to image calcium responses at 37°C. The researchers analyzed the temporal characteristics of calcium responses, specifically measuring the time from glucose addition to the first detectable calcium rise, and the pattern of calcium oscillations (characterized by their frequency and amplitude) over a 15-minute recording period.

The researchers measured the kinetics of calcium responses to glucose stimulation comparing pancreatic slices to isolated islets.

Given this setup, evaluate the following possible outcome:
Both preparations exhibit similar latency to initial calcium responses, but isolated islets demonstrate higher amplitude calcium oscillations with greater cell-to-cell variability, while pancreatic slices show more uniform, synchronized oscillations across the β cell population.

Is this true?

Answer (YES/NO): NO